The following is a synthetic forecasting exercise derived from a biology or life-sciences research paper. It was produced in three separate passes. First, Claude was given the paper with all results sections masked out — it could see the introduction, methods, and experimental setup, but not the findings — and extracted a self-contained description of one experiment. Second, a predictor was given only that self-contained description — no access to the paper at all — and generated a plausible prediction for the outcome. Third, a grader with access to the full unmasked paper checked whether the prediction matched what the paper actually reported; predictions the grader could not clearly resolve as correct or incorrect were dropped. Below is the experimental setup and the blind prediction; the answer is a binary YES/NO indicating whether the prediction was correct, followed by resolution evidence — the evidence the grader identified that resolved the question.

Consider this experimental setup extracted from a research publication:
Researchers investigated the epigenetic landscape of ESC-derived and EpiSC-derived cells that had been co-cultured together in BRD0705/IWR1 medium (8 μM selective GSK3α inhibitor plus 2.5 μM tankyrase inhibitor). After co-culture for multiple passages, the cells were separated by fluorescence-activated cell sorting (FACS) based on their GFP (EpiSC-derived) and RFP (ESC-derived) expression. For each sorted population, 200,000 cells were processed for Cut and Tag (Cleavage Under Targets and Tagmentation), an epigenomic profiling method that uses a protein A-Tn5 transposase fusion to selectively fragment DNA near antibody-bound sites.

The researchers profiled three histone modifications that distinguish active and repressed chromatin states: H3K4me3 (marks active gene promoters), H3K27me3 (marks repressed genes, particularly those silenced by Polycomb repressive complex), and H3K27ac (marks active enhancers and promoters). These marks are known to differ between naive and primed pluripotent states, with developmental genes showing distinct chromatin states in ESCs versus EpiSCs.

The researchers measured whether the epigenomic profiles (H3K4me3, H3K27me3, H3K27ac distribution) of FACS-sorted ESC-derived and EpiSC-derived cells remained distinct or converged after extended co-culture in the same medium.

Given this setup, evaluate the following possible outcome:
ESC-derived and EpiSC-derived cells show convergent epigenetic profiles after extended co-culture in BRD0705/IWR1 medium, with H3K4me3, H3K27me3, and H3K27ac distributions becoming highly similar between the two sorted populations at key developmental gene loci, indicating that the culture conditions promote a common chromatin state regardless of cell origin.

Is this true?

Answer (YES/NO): NO